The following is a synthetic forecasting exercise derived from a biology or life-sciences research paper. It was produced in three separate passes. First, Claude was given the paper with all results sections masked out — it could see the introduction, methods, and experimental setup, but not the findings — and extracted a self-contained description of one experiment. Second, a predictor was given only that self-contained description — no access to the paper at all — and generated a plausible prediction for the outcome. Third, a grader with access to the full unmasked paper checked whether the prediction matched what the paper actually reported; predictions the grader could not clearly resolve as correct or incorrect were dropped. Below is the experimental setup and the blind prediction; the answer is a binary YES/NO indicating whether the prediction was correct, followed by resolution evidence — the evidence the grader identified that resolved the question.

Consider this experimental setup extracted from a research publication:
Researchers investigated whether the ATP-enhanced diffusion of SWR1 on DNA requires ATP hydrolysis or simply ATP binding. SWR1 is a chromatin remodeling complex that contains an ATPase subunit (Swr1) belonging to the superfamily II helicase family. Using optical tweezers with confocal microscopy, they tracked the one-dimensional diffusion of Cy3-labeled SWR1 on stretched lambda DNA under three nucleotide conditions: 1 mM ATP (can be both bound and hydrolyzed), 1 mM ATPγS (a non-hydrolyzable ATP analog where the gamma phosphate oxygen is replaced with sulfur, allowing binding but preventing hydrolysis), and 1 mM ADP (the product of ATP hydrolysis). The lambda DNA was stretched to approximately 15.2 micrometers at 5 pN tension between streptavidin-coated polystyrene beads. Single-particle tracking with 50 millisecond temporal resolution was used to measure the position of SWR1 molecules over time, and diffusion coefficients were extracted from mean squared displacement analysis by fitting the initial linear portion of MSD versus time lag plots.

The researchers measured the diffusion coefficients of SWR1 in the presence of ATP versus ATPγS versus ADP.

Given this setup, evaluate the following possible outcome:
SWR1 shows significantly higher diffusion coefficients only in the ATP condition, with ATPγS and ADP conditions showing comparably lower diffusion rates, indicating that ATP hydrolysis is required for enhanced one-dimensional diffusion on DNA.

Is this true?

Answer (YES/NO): NO